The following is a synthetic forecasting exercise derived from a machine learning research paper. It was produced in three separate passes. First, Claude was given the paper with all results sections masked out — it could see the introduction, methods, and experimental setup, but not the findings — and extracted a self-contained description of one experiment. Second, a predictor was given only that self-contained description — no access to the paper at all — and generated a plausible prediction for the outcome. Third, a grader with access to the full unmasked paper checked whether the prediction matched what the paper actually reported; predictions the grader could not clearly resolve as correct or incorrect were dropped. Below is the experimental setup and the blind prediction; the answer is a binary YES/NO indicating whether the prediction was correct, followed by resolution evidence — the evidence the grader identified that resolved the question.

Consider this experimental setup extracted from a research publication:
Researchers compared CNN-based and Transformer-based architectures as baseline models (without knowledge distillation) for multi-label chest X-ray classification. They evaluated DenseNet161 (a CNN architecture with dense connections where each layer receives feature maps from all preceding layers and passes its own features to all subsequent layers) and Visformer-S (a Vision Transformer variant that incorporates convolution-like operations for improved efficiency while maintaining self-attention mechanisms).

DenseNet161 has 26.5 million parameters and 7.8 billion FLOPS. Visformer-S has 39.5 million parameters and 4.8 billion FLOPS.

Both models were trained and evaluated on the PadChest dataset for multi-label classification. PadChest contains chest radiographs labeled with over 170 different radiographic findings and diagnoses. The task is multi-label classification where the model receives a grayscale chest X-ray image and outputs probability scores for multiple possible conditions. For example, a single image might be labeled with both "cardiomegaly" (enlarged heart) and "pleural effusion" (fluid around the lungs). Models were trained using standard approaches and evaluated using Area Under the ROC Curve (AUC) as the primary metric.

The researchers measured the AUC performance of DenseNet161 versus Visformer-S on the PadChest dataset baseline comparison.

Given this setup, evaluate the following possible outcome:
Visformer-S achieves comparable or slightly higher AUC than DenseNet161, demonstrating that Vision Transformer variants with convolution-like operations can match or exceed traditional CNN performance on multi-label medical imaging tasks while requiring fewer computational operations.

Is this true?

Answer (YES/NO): YES